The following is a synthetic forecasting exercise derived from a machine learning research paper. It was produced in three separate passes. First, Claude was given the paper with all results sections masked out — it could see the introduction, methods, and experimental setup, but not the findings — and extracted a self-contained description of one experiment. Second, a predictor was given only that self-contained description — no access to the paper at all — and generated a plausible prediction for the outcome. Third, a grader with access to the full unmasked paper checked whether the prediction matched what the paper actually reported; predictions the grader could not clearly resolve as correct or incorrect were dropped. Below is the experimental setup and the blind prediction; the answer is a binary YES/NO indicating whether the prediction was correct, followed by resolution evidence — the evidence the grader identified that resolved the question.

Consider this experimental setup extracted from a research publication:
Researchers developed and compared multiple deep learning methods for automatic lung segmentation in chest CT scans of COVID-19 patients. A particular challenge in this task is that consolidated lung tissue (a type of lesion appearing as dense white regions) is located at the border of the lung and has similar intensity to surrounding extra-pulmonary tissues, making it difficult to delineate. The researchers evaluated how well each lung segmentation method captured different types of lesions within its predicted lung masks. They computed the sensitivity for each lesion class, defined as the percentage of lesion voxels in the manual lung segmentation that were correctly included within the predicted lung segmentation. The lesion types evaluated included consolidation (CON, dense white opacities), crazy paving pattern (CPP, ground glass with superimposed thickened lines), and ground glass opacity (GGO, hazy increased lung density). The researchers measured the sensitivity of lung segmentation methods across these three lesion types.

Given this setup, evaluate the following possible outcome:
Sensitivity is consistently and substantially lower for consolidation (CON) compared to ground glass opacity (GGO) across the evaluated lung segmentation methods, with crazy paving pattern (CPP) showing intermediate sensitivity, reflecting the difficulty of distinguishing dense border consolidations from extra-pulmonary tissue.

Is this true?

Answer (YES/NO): NO